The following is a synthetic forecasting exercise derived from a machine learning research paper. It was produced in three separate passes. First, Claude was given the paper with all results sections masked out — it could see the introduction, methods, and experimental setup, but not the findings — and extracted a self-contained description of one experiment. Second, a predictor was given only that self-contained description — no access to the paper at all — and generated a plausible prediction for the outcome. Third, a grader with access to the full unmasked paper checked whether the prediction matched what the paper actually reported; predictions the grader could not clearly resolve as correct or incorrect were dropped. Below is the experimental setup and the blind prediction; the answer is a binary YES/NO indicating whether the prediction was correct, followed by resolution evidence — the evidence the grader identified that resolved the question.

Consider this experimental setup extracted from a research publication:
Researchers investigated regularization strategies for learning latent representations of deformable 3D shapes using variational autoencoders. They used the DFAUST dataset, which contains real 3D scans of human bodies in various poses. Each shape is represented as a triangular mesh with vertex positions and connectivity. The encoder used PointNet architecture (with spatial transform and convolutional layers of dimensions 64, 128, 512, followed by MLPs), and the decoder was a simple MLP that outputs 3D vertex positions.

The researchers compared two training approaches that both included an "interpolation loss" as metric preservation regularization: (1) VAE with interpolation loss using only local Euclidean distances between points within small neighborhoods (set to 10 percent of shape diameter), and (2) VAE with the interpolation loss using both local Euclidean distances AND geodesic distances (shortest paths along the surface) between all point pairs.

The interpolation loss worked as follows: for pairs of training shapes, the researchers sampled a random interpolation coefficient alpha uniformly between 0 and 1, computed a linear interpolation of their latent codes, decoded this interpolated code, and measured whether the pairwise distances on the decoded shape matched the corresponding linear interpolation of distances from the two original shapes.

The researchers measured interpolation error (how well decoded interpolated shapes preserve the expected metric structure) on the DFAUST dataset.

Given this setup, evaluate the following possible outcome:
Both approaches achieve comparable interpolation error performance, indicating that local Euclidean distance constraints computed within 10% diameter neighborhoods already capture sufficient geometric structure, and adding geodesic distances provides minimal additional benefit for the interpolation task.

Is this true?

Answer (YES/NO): NO